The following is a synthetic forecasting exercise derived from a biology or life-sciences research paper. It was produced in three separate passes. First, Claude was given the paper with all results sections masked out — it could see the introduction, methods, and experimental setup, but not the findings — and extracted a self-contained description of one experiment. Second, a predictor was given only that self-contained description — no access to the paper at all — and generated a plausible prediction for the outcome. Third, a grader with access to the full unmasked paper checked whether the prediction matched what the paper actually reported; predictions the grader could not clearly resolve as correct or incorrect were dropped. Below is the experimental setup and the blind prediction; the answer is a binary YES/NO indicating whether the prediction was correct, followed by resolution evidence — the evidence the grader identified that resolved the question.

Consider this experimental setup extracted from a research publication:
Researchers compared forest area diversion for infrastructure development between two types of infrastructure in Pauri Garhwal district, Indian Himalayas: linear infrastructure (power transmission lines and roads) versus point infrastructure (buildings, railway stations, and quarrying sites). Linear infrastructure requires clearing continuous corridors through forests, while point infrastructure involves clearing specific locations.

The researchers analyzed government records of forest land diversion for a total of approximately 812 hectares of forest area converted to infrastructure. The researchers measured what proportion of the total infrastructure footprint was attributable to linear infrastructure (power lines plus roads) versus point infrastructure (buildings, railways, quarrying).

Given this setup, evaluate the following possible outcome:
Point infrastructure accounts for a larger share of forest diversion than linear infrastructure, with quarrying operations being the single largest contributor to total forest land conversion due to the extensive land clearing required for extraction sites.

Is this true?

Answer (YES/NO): NO